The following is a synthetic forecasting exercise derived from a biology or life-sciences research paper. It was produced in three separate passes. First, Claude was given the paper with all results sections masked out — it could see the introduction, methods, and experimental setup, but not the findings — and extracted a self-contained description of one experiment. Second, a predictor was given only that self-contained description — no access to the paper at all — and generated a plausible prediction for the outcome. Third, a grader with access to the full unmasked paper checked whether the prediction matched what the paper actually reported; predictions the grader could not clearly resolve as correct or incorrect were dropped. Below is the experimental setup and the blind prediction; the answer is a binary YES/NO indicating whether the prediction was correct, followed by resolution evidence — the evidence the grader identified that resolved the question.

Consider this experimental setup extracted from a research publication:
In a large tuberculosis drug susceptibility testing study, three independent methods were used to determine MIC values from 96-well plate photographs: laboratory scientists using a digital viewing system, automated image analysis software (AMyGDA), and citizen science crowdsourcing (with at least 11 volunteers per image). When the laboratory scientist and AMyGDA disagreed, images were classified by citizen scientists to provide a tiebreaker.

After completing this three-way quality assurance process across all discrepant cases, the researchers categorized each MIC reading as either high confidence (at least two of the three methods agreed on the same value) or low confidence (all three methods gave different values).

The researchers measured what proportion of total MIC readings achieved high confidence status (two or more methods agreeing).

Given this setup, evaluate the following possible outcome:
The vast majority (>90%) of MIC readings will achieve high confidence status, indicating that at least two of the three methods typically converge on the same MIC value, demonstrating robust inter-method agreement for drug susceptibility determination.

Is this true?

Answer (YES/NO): NO